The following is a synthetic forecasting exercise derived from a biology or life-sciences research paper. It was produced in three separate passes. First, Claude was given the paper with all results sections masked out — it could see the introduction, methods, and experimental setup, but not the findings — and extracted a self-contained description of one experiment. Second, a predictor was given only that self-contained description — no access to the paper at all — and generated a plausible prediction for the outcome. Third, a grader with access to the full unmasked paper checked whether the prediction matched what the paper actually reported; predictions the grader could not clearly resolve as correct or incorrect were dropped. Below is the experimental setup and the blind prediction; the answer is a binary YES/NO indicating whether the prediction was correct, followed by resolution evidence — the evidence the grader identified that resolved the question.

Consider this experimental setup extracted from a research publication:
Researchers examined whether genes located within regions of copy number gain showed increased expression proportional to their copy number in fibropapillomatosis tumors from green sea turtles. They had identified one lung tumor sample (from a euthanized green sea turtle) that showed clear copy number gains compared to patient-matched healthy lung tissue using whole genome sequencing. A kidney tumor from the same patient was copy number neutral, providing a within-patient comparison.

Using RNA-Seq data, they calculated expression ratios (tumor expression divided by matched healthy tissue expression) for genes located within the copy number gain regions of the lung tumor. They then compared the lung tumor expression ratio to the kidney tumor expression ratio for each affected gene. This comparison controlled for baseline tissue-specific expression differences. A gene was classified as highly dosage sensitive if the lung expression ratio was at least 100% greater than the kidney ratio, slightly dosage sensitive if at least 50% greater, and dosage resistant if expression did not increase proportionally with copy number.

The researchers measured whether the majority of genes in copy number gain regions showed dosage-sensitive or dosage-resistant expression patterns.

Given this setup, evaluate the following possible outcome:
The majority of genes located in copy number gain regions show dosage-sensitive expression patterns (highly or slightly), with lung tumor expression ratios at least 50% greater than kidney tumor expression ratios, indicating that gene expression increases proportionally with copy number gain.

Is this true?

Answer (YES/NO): YES